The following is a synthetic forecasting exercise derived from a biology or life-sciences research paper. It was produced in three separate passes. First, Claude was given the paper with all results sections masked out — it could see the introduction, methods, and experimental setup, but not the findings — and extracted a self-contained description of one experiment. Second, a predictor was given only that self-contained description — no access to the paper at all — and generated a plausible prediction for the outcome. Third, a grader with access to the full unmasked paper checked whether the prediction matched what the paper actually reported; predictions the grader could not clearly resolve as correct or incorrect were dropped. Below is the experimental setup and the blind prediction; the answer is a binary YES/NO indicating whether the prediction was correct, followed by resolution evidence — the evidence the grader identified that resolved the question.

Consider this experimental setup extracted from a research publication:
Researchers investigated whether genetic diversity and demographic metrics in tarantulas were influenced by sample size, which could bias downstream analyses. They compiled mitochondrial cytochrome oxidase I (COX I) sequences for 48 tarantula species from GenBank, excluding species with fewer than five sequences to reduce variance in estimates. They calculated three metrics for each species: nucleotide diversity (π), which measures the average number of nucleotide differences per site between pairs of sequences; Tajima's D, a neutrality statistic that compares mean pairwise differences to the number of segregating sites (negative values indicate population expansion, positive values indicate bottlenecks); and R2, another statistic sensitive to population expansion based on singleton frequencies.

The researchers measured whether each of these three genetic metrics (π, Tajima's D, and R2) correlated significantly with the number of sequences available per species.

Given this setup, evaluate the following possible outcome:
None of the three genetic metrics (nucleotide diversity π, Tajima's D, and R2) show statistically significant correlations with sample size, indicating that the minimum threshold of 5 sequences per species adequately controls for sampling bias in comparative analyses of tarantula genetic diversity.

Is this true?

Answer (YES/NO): NO